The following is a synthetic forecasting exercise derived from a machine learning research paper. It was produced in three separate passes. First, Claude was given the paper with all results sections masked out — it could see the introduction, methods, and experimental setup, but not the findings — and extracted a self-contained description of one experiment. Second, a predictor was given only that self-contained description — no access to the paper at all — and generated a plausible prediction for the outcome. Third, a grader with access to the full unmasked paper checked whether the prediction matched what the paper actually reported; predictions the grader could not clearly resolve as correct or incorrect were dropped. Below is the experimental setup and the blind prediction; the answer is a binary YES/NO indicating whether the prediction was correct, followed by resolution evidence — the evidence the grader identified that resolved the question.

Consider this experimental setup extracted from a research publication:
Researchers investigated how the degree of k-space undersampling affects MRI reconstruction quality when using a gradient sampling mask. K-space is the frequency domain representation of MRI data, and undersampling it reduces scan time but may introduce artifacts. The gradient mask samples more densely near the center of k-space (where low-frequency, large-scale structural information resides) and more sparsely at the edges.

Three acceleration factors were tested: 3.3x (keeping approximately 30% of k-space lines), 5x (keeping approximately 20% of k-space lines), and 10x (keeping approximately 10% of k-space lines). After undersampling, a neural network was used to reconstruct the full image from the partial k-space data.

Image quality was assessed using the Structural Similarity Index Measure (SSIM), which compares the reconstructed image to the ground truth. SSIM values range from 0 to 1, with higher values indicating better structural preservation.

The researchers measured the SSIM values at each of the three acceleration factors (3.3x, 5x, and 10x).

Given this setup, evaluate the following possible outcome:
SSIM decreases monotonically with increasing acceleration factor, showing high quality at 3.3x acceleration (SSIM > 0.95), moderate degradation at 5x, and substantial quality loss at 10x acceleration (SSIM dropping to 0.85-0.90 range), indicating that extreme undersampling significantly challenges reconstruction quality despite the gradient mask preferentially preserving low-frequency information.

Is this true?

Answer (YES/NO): NO